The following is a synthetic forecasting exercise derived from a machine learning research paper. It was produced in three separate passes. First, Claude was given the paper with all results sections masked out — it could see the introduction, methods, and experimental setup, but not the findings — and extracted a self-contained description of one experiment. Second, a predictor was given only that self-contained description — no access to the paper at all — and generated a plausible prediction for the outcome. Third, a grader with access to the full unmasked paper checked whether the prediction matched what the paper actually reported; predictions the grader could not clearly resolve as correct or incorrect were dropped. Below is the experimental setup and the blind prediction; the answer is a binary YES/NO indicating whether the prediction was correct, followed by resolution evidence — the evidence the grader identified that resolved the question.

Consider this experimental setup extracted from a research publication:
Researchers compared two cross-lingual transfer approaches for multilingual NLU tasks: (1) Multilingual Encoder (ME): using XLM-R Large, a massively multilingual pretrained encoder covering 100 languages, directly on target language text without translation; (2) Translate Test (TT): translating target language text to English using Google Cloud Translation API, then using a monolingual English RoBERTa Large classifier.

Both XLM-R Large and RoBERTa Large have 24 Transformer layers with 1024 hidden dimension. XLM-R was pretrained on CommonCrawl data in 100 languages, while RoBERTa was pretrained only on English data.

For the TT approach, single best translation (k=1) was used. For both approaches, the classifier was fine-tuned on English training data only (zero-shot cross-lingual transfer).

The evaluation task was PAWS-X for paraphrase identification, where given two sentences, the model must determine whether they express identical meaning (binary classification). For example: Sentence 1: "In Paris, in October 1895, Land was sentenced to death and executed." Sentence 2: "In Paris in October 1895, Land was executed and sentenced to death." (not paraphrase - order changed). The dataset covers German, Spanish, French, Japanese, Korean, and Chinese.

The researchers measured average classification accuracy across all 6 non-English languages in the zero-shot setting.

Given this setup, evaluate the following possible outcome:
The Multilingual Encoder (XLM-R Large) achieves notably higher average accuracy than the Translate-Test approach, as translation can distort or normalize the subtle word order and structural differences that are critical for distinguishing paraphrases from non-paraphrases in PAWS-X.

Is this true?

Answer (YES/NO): NO